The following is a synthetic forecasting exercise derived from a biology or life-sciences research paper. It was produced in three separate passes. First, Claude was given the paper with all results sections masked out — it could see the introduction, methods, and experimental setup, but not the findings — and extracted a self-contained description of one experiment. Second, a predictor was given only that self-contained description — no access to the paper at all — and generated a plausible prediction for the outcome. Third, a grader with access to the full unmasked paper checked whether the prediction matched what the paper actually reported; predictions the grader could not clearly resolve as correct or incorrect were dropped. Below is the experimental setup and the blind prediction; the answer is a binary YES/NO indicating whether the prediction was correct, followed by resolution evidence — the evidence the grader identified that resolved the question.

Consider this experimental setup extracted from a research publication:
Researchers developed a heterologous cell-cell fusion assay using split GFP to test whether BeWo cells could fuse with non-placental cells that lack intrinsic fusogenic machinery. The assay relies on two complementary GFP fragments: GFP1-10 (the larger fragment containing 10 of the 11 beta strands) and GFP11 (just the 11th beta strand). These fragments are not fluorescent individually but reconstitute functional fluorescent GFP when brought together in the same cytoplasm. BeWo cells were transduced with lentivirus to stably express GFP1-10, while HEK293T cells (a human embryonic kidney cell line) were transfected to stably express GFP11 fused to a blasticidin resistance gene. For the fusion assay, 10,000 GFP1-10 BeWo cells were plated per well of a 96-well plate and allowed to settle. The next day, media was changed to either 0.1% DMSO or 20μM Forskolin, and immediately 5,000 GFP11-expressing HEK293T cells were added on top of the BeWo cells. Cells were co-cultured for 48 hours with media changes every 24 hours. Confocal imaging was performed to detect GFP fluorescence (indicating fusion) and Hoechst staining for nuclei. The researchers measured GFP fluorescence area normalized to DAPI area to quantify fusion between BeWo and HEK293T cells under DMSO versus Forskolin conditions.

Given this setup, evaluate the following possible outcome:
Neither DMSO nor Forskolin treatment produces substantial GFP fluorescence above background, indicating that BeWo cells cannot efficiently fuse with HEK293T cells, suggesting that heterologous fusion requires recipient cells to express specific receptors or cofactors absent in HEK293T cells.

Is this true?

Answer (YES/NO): NO